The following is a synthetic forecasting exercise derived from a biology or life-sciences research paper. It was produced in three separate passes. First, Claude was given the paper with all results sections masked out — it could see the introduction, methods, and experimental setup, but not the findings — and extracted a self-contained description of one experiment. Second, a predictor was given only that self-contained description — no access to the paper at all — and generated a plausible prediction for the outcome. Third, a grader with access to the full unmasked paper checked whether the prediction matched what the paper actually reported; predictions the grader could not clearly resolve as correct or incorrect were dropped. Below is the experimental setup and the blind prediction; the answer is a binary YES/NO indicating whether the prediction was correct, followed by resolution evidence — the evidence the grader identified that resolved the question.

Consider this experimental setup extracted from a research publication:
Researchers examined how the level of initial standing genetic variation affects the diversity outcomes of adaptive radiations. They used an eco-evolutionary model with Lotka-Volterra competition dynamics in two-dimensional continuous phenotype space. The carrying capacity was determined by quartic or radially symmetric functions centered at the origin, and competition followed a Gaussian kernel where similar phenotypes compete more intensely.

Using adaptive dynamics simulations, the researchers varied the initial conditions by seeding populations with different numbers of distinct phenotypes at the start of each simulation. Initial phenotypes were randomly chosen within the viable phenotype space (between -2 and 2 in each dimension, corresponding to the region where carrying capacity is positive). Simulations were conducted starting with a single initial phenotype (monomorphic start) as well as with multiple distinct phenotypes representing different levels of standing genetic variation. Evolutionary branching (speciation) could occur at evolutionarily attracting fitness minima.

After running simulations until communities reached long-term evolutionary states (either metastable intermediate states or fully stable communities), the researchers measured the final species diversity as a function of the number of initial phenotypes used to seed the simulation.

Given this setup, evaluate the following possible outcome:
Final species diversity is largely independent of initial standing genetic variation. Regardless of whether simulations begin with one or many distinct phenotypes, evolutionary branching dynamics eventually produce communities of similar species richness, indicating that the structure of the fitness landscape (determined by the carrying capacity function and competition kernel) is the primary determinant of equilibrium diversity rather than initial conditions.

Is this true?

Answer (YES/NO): NO